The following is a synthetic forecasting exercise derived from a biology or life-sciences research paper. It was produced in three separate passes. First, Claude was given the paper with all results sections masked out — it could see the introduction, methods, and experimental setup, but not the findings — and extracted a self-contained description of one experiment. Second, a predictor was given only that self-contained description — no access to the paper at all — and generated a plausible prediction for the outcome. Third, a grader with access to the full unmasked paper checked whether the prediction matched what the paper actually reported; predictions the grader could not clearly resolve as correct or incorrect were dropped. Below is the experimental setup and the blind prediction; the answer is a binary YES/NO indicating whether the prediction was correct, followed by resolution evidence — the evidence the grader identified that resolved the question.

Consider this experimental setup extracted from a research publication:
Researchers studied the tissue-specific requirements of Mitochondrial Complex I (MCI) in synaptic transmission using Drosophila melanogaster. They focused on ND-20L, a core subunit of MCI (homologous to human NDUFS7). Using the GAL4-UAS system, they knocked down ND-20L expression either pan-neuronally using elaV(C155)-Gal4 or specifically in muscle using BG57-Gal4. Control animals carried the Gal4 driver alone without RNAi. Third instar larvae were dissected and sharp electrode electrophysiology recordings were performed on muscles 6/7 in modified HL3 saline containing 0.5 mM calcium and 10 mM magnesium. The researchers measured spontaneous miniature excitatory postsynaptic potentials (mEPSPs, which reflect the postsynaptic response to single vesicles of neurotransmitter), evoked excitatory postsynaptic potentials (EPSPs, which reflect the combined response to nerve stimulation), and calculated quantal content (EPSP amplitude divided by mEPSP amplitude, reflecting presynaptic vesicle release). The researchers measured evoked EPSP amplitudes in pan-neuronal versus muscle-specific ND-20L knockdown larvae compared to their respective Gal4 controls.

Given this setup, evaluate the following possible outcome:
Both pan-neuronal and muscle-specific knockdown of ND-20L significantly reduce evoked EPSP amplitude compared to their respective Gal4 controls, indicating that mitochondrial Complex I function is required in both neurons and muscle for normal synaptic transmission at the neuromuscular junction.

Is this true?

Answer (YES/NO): NO